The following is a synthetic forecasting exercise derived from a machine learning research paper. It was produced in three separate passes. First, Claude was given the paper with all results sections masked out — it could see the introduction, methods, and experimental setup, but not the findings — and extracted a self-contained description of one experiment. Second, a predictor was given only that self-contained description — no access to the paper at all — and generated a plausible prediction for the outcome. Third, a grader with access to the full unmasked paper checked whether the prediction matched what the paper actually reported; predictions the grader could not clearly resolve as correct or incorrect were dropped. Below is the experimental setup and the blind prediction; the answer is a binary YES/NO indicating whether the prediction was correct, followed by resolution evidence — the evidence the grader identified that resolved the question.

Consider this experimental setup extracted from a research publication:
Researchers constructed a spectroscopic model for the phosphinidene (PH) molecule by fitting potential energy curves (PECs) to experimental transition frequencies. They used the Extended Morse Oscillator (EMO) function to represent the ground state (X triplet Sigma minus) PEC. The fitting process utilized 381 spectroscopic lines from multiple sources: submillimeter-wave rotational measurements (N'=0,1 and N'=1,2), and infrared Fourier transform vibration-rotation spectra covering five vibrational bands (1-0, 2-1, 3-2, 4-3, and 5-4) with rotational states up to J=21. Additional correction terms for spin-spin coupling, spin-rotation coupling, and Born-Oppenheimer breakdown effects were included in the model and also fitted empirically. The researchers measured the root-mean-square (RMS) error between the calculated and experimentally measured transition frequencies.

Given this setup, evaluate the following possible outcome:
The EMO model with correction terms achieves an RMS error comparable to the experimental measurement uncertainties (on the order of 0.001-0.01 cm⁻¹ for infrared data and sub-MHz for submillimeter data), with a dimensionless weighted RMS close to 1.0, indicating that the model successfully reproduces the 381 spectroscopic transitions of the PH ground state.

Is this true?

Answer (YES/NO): YES